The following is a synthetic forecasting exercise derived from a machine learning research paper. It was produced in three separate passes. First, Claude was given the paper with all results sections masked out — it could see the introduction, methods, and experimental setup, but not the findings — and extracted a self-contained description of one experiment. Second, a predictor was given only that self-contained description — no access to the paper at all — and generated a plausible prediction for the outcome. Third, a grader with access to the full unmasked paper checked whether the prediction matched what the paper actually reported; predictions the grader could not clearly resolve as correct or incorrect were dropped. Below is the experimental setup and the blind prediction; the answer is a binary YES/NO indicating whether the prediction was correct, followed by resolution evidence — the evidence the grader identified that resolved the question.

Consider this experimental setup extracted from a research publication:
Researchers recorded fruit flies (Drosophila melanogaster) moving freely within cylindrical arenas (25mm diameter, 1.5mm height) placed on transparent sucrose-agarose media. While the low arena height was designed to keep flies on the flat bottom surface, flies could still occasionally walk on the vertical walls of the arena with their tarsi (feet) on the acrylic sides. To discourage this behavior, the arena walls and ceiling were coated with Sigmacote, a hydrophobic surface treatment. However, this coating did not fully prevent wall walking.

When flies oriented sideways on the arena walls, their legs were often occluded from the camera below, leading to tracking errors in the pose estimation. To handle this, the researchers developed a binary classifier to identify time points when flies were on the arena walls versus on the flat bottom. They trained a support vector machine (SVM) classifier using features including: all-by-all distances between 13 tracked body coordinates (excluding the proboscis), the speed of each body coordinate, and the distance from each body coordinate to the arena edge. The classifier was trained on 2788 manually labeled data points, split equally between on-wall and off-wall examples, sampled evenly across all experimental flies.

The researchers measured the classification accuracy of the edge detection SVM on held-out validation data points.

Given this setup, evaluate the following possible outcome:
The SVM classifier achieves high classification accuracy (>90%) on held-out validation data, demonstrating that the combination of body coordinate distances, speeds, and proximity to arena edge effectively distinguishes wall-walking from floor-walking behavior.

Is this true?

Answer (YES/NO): YES